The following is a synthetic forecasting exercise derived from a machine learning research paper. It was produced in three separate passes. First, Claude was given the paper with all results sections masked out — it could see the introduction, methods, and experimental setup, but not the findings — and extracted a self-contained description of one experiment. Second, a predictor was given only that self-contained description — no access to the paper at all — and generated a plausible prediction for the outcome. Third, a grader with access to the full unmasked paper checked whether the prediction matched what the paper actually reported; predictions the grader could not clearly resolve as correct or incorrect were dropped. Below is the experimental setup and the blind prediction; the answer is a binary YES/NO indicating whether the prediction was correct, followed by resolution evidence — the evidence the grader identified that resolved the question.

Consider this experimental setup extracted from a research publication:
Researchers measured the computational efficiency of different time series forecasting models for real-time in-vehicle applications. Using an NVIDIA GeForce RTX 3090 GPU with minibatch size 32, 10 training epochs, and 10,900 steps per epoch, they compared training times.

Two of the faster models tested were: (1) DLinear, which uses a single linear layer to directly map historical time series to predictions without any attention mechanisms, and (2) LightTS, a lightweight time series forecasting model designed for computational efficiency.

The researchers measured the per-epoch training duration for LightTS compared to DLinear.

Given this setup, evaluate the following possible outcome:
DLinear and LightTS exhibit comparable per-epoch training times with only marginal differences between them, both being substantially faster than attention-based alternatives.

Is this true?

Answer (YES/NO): YES